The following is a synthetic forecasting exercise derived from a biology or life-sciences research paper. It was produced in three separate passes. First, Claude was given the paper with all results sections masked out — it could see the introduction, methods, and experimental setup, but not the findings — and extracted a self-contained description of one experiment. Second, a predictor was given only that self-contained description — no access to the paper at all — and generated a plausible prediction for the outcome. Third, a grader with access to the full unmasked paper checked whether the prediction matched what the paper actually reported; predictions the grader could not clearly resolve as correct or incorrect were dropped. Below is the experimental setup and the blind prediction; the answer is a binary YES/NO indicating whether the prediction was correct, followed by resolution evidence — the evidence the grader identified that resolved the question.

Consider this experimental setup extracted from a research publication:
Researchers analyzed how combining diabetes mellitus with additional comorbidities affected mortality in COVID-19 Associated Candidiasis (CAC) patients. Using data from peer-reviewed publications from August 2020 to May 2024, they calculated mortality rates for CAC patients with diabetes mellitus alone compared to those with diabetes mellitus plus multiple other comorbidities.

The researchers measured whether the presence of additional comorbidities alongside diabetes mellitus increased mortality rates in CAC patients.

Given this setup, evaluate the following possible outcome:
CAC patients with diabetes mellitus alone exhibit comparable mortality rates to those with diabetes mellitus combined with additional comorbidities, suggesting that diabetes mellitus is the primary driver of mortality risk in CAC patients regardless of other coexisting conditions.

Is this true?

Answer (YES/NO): NO